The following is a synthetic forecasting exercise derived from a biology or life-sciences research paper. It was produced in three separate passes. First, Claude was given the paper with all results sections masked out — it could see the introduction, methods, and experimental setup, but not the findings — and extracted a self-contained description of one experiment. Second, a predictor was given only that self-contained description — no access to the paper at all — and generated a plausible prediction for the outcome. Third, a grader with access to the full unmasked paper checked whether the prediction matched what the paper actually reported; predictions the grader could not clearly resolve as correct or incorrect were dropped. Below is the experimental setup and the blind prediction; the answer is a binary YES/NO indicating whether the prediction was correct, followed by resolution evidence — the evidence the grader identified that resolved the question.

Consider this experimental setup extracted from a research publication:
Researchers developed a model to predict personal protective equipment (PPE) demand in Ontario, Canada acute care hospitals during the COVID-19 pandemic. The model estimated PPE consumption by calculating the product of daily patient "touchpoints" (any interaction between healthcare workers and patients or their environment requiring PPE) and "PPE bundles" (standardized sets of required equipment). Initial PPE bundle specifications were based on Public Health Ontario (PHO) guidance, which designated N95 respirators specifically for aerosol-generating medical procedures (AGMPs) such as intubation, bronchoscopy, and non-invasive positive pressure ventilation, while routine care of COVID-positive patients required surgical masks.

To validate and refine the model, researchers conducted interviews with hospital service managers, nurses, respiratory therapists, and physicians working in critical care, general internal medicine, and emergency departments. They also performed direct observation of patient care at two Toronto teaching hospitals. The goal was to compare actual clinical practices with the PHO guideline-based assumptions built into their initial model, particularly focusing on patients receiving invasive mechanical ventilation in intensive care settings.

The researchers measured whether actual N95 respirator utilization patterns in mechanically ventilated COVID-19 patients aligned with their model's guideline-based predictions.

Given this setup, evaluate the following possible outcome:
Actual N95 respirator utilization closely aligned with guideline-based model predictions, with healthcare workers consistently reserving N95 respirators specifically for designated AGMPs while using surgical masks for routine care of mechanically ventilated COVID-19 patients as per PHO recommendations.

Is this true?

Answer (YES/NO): NO